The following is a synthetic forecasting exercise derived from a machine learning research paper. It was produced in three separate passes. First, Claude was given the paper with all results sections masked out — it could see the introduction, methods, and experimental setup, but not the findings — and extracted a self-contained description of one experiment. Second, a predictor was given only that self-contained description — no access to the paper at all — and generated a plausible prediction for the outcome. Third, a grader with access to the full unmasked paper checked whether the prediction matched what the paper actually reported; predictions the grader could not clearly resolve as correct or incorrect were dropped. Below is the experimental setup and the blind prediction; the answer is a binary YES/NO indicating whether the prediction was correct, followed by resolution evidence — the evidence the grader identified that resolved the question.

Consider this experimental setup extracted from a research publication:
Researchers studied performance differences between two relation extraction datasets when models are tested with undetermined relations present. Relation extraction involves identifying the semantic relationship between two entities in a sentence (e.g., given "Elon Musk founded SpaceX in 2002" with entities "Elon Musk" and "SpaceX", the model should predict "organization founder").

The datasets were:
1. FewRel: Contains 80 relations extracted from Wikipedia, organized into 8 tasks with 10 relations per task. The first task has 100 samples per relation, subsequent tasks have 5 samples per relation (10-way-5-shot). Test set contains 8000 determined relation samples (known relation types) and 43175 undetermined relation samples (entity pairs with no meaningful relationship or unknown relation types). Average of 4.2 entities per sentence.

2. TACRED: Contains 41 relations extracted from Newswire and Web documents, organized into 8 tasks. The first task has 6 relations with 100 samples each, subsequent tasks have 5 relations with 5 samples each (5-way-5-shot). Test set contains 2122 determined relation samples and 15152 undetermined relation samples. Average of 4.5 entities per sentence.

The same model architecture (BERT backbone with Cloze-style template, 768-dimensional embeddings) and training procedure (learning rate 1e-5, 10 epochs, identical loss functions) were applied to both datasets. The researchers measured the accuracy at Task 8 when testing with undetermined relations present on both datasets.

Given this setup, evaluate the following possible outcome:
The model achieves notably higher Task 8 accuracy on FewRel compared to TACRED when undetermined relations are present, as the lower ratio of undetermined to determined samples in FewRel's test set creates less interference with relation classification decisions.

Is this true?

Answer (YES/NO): YES